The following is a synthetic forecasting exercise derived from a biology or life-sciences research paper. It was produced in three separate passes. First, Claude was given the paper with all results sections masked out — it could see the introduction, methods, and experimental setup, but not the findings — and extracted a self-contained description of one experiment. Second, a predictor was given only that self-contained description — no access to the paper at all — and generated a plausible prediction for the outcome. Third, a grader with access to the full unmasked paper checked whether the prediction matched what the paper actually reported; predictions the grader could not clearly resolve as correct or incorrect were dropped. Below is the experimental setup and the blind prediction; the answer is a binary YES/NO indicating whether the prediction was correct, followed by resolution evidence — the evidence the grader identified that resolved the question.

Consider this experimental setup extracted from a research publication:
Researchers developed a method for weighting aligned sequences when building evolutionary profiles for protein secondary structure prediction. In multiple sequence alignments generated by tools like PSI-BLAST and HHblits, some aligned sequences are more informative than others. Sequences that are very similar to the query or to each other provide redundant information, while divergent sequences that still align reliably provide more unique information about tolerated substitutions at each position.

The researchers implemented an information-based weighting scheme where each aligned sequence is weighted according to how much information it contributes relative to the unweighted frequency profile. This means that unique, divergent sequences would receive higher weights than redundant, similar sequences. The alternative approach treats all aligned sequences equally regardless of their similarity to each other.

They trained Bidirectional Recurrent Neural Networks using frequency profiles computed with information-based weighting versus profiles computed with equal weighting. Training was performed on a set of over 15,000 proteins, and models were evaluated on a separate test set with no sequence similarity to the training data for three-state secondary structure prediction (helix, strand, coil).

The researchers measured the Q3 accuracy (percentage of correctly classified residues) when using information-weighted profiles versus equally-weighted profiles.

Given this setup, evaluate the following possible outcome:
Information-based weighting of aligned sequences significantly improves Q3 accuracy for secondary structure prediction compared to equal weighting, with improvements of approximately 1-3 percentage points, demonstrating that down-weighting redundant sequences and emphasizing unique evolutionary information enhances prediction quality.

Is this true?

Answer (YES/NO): NO